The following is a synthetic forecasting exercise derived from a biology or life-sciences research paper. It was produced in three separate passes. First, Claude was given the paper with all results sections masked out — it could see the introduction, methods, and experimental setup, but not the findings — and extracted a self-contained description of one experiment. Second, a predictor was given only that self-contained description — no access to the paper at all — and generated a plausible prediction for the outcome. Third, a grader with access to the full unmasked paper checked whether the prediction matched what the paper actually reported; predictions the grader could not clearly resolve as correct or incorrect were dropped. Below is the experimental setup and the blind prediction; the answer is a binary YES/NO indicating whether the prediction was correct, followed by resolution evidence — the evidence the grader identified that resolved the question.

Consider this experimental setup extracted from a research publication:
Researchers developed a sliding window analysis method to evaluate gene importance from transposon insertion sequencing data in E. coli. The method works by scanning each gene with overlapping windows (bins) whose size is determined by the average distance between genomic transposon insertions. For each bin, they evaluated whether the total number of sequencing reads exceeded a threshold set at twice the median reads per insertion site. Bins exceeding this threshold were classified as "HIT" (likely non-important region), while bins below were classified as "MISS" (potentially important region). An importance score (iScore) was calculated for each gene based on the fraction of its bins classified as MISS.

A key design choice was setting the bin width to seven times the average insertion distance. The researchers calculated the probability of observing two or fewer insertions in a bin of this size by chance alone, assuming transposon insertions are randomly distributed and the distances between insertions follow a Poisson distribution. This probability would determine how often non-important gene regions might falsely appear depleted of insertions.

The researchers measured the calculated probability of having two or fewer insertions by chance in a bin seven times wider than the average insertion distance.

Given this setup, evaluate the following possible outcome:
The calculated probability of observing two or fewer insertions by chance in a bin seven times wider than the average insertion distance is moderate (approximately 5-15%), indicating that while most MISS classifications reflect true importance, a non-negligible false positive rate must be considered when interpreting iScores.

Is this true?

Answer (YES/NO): NO